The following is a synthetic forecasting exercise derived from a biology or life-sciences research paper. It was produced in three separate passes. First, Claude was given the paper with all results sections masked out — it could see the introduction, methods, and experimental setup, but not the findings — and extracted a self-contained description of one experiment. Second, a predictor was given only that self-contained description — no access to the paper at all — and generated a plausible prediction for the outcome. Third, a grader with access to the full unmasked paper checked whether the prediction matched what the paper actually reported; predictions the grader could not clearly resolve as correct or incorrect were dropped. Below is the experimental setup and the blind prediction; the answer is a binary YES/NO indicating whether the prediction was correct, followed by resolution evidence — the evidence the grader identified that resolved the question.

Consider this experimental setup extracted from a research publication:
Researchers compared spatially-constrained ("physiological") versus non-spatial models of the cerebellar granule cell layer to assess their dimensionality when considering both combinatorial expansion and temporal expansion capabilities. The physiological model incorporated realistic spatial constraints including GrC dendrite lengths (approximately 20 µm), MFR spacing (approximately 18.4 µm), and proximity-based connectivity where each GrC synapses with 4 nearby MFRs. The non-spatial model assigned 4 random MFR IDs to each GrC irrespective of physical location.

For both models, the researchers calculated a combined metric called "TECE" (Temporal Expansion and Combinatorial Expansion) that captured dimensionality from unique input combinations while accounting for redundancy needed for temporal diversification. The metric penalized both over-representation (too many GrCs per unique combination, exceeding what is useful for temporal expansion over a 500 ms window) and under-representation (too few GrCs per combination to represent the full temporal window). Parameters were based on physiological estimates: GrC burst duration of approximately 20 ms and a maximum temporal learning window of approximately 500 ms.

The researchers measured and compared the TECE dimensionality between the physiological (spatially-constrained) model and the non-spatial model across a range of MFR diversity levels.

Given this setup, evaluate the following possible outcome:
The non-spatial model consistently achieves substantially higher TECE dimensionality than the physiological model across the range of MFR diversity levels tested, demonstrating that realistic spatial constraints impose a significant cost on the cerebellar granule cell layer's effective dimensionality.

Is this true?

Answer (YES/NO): NO